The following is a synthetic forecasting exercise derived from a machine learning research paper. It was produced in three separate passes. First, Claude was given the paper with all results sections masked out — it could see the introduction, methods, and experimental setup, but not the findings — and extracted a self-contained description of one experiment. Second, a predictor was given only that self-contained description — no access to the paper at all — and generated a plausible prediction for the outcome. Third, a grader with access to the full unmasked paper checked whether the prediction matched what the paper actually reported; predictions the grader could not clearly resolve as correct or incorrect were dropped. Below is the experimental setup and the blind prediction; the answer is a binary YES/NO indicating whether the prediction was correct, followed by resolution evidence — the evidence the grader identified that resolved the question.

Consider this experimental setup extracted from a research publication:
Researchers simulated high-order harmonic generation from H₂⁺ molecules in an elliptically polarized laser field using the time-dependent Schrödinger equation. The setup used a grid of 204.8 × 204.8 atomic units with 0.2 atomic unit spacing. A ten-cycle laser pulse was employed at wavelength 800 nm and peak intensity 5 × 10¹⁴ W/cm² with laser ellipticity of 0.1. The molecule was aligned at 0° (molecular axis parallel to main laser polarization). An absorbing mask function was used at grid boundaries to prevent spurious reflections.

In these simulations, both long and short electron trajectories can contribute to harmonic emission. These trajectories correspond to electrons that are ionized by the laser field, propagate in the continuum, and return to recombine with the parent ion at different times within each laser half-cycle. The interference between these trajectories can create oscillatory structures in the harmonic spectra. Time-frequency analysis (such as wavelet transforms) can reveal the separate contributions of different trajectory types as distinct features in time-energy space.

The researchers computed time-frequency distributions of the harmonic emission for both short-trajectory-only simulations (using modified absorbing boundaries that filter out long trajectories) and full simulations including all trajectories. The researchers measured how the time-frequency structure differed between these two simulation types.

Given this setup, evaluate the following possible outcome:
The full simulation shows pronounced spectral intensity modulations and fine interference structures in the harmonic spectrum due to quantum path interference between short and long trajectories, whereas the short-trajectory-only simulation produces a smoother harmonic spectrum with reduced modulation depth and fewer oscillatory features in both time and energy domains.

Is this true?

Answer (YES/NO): YES